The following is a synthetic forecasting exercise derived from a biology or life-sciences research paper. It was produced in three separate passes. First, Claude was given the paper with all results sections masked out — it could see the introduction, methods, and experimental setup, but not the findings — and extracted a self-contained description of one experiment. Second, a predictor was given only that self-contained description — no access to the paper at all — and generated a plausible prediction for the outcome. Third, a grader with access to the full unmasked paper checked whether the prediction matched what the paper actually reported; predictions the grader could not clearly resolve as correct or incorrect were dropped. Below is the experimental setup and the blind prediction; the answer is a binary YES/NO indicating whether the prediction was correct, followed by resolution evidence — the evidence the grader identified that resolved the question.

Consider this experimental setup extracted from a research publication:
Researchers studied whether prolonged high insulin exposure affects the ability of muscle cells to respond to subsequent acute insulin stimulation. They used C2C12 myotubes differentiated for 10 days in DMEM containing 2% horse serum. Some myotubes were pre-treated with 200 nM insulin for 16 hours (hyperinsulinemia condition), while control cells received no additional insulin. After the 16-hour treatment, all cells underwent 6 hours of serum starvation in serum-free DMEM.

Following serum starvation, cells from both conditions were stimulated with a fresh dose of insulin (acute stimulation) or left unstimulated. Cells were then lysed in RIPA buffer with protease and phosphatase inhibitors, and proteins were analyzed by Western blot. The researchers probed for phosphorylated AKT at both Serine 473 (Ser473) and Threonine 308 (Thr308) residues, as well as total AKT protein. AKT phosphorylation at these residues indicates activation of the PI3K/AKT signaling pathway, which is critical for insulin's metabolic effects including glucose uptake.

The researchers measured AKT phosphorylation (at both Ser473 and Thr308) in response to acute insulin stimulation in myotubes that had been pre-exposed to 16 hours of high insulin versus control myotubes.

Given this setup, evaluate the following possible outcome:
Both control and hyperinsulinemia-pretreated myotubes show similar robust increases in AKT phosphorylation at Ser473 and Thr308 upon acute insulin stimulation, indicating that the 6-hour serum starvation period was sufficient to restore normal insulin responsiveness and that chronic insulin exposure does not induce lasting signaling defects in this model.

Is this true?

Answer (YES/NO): NO